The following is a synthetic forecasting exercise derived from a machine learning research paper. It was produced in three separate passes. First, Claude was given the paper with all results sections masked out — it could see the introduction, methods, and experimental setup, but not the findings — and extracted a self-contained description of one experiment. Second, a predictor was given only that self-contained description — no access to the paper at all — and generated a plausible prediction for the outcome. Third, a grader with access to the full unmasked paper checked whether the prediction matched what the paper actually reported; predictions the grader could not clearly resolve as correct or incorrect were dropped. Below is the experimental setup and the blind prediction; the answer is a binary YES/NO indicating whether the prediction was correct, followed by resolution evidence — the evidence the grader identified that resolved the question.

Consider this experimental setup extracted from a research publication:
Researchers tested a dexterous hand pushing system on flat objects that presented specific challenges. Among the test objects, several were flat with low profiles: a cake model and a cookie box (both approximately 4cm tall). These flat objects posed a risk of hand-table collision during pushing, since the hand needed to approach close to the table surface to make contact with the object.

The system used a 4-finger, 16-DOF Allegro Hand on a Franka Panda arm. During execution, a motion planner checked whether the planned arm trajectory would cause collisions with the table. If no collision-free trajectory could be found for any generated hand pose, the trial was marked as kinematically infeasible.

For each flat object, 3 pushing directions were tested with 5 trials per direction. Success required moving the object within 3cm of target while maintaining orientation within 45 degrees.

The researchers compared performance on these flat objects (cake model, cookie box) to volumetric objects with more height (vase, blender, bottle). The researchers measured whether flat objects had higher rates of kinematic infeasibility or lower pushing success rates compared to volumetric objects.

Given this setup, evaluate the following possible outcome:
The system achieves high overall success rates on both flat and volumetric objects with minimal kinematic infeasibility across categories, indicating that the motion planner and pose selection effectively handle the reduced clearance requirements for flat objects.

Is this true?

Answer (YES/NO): NO